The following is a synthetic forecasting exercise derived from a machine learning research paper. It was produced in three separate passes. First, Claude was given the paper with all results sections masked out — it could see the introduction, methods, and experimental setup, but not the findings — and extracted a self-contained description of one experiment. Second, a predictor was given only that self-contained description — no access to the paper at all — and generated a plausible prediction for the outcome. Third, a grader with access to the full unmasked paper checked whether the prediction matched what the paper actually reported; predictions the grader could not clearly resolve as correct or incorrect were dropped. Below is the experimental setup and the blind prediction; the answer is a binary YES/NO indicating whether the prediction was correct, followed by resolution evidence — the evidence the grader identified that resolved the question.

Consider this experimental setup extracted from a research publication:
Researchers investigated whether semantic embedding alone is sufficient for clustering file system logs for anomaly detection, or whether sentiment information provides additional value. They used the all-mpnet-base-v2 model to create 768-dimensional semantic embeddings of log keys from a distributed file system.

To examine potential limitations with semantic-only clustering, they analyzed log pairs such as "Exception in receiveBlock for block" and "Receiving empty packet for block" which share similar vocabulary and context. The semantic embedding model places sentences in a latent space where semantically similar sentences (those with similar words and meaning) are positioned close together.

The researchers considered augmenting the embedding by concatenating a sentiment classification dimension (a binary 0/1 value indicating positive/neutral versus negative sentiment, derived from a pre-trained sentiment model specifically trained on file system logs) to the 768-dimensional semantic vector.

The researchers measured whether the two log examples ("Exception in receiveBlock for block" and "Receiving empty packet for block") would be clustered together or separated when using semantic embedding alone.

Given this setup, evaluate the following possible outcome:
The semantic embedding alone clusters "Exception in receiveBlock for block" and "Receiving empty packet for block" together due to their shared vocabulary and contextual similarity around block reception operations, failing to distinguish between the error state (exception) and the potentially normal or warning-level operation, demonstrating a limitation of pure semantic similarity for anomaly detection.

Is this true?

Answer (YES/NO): YES